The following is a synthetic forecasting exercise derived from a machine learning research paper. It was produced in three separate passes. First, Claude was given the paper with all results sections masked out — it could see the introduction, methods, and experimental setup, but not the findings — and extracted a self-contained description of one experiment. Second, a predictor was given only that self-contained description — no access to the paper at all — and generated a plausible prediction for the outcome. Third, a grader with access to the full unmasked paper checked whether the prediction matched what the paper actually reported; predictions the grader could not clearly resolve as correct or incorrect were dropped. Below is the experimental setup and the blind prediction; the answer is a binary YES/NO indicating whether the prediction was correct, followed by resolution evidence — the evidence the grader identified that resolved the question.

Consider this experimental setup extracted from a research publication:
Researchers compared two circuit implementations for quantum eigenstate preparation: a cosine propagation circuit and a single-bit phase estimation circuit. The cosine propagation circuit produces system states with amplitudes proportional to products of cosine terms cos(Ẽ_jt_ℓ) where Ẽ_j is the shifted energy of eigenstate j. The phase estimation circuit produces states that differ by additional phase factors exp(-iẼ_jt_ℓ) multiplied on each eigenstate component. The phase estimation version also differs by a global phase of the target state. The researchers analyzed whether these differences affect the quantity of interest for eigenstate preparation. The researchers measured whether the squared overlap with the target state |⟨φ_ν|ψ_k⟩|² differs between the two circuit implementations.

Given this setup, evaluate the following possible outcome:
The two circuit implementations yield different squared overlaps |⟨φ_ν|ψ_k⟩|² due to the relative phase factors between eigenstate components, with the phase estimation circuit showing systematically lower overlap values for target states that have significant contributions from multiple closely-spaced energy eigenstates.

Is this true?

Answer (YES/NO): NO